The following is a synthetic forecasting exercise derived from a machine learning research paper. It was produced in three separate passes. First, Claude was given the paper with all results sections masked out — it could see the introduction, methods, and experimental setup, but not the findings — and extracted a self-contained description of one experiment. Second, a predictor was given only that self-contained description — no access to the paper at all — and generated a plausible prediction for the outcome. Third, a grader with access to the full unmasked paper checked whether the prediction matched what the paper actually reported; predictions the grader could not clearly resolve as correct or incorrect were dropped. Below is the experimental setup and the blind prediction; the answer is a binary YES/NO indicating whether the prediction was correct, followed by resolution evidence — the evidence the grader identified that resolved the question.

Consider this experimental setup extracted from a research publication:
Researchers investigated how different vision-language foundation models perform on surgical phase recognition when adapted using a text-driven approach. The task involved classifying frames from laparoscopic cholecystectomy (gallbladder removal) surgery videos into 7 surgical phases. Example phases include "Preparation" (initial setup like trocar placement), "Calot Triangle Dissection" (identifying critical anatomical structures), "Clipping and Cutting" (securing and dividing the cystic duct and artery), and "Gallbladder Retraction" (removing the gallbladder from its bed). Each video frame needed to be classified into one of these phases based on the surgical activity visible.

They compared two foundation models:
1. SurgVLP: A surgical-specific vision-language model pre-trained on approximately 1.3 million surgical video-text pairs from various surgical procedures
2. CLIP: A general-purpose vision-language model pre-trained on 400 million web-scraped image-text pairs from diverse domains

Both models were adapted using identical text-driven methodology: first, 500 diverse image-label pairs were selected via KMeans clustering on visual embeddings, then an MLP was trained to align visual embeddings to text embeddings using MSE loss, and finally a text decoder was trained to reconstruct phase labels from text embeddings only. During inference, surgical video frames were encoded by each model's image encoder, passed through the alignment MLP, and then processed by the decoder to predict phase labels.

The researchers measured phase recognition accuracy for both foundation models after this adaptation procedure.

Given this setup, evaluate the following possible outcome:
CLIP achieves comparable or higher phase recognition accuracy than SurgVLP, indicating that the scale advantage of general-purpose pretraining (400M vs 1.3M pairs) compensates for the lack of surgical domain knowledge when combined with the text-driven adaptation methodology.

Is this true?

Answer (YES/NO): NO